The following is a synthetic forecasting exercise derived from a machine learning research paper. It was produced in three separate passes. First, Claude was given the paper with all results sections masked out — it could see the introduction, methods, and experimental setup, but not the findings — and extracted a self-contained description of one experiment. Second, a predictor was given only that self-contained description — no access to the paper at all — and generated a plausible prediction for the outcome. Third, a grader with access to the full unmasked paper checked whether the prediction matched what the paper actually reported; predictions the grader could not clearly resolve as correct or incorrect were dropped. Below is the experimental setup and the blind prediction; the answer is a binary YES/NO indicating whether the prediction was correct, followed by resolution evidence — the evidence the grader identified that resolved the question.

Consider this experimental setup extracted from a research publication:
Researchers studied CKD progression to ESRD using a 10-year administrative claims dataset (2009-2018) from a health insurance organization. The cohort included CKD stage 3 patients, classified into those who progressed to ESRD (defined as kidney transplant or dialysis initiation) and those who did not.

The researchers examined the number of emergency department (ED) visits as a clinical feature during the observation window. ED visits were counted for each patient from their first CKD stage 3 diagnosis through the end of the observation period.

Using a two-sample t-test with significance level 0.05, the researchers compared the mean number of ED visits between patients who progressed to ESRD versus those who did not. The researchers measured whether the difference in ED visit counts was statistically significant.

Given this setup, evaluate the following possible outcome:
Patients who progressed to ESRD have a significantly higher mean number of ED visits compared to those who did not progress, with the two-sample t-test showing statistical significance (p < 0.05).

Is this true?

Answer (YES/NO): NO